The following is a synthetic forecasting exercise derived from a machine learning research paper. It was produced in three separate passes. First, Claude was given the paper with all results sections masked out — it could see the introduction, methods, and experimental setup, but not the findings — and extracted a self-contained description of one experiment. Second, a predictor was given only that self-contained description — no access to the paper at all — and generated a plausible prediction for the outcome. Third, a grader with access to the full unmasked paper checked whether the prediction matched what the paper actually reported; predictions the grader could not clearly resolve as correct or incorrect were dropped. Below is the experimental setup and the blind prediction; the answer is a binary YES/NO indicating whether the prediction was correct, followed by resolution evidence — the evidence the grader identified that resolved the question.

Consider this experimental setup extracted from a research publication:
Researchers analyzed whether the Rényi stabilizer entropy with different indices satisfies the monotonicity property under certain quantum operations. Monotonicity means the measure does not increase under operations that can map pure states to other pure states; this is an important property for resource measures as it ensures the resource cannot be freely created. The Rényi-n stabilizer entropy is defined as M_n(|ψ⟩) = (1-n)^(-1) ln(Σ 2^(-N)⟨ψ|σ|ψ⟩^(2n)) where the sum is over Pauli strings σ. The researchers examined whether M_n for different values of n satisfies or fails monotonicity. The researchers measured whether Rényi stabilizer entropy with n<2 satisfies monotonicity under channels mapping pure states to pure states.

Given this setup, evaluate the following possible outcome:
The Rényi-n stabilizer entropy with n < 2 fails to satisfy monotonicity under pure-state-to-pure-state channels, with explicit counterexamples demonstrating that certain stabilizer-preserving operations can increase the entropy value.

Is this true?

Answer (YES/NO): NO